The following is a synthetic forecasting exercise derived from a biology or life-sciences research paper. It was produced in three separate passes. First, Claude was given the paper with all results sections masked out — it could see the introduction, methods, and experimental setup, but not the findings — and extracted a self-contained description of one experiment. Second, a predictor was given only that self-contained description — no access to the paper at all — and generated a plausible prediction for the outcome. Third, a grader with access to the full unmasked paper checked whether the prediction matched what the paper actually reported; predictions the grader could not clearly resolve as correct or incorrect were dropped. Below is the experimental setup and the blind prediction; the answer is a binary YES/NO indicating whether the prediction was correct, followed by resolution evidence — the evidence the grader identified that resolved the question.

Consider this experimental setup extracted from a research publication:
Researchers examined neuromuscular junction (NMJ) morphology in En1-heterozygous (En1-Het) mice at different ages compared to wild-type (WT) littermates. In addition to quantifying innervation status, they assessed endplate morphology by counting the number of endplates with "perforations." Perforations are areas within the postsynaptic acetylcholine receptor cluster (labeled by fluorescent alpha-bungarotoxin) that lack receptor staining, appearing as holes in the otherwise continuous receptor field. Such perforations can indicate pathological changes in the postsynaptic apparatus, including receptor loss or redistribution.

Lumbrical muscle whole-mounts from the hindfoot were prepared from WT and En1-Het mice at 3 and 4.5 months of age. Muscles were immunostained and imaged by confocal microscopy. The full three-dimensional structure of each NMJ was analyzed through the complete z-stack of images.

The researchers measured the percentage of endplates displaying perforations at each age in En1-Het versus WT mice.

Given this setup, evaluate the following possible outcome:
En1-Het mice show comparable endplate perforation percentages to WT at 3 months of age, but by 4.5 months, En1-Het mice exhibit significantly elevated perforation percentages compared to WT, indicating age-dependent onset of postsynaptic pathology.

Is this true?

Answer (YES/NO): NO